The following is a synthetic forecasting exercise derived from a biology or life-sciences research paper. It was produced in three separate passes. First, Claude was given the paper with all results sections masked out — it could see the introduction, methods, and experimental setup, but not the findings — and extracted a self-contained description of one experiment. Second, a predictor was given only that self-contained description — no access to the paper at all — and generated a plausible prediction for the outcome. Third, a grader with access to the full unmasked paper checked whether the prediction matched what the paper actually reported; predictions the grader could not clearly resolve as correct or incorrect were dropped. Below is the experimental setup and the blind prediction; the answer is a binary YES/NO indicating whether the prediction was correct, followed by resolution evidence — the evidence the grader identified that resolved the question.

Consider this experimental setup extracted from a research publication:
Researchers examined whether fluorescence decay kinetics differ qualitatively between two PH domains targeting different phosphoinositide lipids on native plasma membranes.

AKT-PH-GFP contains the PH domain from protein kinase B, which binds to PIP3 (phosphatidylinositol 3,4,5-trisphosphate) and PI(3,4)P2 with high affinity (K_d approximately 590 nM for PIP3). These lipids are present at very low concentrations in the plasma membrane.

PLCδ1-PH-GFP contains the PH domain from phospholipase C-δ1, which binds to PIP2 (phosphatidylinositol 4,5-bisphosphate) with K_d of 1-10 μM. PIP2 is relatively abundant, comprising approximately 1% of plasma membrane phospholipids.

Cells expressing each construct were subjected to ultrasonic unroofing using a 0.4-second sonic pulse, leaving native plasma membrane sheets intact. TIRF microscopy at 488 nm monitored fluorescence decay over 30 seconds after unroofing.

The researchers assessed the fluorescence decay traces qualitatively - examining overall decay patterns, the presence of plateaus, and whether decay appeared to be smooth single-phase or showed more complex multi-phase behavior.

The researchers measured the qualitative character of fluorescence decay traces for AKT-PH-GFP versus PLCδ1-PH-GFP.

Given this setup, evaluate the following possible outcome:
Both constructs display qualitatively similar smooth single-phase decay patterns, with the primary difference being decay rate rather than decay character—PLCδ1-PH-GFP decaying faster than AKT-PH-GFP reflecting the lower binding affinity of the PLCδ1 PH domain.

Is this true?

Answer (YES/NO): NO